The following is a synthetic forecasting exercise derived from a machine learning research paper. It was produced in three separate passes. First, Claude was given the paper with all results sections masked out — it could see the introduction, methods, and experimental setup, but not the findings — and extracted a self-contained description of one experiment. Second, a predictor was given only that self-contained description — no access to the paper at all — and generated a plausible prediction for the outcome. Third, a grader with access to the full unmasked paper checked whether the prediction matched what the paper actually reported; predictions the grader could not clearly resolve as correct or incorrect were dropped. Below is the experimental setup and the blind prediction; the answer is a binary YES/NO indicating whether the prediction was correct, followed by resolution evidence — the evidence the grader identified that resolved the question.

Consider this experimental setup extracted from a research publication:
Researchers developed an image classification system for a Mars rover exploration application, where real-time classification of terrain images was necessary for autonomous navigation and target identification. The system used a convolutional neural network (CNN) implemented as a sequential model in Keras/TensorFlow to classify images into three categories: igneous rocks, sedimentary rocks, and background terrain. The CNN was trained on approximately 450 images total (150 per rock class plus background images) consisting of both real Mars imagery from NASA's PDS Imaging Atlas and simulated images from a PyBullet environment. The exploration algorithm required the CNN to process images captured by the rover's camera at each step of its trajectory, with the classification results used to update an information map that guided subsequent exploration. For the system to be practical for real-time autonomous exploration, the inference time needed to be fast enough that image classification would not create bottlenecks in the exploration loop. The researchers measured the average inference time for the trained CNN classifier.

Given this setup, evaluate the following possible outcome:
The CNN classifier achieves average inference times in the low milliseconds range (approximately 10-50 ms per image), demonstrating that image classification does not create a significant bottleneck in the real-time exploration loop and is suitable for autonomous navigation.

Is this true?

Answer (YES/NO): NO